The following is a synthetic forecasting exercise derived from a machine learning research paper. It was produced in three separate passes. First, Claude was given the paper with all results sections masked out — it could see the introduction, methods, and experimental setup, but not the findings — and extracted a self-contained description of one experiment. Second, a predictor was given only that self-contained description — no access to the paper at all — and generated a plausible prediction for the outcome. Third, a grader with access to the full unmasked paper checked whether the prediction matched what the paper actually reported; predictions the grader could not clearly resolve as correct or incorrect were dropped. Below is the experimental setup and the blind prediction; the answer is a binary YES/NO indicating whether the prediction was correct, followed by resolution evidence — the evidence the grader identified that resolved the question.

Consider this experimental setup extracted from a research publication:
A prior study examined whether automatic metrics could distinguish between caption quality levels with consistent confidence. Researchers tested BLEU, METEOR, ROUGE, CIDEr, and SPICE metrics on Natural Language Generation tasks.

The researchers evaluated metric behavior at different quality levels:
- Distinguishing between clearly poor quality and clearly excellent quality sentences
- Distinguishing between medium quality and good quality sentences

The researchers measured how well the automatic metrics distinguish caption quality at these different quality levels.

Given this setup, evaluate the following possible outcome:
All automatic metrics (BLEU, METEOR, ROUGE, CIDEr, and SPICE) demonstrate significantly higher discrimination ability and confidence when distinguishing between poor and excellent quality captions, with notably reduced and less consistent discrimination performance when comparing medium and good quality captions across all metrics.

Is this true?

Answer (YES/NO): YES